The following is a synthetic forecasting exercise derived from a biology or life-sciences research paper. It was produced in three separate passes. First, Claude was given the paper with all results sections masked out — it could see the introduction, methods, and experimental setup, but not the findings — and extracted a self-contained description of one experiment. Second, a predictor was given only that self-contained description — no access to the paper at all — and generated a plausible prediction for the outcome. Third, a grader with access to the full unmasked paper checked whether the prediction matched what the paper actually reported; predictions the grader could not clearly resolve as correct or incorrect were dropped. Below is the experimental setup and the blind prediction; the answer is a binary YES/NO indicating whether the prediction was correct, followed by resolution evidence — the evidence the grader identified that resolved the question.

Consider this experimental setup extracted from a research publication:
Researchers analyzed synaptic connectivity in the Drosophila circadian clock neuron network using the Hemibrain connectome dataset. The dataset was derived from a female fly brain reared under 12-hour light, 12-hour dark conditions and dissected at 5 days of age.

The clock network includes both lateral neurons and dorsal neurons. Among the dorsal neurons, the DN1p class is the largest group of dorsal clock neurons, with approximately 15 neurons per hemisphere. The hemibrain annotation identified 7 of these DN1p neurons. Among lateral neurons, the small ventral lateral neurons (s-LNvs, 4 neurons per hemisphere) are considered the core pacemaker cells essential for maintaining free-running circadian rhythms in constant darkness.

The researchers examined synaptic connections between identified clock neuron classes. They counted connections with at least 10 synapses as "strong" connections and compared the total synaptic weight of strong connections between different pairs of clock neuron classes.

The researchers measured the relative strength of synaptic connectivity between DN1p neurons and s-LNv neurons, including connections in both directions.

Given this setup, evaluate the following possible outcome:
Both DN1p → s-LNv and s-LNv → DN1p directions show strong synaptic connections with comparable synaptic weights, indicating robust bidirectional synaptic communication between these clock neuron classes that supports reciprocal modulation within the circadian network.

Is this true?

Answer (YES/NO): NO